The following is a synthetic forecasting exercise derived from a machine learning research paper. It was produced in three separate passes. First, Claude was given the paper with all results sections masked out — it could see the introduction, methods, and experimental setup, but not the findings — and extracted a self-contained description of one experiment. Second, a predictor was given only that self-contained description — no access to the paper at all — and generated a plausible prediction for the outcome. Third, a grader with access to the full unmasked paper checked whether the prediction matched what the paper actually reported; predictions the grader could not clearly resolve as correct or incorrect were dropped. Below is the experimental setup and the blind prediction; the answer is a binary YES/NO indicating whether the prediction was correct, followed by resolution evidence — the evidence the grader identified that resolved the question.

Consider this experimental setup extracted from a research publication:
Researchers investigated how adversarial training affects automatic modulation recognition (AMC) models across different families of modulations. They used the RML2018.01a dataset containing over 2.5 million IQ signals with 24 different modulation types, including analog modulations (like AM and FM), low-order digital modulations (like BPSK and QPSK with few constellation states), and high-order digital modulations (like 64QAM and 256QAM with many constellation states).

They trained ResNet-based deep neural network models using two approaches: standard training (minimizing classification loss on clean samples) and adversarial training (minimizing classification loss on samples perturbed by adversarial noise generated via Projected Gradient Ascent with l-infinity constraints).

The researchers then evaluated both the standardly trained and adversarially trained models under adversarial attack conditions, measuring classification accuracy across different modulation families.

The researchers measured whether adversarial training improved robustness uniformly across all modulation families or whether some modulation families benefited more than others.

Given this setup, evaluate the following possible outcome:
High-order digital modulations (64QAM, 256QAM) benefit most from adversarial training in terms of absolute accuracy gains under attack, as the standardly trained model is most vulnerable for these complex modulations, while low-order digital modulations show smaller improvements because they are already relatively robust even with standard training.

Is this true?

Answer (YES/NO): NO